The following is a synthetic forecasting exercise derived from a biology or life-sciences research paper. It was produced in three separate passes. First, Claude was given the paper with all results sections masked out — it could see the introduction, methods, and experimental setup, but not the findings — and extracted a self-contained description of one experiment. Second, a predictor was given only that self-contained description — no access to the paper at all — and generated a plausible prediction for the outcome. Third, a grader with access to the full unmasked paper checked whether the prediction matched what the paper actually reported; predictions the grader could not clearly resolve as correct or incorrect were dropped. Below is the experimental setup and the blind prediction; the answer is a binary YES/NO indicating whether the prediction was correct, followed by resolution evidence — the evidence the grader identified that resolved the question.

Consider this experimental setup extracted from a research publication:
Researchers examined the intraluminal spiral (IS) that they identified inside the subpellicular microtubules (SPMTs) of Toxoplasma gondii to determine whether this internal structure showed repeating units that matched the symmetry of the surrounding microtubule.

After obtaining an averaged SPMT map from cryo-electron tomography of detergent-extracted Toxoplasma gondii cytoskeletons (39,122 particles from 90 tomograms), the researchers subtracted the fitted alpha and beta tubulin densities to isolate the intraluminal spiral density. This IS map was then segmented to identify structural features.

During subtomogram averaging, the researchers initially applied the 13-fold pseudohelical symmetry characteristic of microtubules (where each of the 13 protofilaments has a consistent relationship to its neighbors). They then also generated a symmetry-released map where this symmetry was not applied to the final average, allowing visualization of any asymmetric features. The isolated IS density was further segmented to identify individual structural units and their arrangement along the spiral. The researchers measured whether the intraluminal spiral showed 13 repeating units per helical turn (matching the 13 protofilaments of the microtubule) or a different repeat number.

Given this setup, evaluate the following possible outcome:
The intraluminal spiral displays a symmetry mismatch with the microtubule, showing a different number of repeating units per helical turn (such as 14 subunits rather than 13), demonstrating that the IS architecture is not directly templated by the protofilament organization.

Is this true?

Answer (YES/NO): NO